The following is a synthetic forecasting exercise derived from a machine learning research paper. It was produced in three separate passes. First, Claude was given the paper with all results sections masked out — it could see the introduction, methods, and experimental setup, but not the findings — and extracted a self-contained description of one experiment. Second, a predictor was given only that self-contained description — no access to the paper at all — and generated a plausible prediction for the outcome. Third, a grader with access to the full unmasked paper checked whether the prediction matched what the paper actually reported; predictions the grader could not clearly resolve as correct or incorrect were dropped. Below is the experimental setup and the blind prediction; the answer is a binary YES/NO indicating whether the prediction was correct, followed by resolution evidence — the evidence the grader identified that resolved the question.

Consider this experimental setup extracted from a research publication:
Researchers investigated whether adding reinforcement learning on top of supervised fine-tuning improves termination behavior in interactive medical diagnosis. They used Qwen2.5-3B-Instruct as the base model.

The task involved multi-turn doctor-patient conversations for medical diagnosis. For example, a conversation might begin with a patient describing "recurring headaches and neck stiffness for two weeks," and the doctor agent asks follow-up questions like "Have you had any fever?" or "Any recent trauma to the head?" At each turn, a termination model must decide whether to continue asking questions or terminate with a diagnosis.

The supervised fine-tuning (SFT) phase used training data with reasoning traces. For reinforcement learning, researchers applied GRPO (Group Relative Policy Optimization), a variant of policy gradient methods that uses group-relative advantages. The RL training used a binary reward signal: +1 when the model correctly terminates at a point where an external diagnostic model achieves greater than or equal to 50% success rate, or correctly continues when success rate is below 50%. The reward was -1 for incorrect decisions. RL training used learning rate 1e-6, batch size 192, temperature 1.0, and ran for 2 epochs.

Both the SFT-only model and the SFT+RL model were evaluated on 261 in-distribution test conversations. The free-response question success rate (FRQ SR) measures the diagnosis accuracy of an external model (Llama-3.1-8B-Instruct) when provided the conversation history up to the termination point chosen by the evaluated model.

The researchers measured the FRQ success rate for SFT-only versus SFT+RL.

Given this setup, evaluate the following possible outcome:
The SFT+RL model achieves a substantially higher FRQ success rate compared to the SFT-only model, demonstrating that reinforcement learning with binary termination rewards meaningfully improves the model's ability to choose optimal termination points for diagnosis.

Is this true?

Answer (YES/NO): NO